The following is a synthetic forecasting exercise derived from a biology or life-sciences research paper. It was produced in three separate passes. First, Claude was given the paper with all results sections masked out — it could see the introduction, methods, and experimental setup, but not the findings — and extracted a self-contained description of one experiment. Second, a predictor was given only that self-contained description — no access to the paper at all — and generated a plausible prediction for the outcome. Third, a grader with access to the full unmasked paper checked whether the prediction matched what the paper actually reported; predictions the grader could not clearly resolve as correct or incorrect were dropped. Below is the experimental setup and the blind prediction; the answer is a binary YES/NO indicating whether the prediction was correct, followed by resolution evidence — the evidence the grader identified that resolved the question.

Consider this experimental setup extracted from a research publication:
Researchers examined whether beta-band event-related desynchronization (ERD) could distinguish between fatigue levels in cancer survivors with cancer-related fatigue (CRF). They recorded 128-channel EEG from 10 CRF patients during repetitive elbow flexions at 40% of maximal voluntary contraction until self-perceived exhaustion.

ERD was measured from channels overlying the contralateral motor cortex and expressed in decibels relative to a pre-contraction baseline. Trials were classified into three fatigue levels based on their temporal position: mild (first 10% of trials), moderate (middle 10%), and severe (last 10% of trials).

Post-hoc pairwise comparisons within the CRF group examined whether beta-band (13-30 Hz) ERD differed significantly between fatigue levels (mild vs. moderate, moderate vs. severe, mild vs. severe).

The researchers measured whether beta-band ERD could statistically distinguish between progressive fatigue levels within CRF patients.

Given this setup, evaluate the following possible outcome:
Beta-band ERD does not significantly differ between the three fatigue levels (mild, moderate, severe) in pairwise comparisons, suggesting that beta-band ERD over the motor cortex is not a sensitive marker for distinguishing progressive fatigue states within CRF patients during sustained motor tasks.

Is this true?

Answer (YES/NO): NO